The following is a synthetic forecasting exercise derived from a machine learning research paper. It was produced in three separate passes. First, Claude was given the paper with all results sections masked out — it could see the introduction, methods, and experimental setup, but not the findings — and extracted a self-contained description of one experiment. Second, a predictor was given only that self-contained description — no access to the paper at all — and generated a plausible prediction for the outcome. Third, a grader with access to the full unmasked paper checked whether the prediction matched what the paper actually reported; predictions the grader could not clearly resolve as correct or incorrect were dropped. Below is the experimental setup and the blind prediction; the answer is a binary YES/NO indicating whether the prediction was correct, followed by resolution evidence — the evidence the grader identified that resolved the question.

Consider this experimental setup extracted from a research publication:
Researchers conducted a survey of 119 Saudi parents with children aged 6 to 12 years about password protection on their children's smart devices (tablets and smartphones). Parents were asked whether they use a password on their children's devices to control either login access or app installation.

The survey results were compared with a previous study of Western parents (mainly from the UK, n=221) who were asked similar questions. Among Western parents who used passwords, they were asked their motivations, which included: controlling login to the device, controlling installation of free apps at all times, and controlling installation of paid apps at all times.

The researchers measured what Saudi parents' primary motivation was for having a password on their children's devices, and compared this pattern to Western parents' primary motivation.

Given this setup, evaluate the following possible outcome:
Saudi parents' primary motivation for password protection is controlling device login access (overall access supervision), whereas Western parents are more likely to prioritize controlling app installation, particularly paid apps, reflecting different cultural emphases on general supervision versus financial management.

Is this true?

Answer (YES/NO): YES